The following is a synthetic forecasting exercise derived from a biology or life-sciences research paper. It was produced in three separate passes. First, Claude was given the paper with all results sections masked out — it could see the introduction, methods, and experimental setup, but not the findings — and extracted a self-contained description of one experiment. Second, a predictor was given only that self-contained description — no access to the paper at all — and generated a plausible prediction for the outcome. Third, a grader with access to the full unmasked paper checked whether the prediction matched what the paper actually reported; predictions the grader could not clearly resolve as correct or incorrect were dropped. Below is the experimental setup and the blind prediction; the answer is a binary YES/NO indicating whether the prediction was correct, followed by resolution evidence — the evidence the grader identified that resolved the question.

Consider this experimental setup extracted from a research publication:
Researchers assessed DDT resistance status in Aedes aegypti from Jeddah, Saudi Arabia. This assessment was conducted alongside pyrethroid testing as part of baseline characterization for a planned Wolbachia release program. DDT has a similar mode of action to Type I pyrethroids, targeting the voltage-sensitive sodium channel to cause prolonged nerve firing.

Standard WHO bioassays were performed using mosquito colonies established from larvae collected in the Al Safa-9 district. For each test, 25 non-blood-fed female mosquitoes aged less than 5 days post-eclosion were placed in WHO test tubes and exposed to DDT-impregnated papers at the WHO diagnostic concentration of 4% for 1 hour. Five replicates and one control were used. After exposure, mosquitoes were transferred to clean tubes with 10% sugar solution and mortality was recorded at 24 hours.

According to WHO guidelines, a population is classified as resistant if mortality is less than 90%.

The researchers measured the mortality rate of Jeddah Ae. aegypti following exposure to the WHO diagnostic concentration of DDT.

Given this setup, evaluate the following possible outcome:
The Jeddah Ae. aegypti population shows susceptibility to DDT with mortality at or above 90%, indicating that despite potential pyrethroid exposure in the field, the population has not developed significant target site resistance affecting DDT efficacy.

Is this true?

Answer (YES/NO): NO